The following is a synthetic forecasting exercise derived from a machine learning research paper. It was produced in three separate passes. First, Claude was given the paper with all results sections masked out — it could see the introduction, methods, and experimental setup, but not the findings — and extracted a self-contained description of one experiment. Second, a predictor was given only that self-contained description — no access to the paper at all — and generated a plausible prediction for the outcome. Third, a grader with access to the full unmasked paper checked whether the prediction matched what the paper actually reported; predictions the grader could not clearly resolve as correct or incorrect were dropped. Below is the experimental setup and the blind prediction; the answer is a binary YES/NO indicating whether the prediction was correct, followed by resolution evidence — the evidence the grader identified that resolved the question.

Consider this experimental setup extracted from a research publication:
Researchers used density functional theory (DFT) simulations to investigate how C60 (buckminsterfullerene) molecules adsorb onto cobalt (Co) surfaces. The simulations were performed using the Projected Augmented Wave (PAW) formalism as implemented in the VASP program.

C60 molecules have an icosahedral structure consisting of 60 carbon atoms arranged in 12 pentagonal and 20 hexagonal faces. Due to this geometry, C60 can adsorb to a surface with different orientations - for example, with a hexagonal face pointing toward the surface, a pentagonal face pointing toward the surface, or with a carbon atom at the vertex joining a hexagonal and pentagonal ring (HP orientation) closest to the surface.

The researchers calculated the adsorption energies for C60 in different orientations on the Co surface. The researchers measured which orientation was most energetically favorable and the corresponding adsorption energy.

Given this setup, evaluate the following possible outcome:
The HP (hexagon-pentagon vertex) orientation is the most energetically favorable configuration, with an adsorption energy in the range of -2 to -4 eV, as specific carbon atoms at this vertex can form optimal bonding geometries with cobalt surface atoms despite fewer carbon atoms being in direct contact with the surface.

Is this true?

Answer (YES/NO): NO